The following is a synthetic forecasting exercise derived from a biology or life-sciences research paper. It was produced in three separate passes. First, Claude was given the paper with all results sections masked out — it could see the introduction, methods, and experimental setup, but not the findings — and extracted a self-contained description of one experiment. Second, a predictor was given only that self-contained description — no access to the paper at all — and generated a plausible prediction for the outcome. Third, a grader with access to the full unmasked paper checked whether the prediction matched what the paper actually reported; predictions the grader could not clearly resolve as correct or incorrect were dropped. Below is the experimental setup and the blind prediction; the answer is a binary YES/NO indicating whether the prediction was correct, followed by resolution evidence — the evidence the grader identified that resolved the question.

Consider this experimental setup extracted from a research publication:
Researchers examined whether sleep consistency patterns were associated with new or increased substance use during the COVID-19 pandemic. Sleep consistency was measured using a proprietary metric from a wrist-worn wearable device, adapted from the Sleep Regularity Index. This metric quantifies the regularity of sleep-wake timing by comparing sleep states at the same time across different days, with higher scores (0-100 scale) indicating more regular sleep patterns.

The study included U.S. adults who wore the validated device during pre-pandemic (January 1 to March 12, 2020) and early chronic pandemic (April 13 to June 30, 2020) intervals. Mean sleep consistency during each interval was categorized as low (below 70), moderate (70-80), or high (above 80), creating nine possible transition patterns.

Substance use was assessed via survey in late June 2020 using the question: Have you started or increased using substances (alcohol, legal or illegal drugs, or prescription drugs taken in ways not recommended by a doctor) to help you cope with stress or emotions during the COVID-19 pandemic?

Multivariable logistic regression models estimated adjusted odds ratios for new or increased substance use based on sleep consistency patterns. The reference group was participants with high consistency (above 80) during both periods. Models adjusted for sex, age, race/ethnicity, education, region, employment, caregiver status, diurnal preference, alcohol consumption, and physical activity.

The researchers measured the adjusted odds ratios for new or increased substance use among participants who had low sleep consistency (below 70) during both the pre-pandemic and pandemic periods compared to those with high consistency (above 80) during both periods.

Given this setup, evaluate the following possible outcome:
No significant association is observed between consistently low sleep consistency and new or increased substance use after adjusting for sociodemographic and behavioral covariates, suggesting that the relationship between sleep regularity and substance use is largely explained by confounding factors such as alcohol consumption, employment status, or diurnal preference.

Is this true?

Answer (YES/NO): NO